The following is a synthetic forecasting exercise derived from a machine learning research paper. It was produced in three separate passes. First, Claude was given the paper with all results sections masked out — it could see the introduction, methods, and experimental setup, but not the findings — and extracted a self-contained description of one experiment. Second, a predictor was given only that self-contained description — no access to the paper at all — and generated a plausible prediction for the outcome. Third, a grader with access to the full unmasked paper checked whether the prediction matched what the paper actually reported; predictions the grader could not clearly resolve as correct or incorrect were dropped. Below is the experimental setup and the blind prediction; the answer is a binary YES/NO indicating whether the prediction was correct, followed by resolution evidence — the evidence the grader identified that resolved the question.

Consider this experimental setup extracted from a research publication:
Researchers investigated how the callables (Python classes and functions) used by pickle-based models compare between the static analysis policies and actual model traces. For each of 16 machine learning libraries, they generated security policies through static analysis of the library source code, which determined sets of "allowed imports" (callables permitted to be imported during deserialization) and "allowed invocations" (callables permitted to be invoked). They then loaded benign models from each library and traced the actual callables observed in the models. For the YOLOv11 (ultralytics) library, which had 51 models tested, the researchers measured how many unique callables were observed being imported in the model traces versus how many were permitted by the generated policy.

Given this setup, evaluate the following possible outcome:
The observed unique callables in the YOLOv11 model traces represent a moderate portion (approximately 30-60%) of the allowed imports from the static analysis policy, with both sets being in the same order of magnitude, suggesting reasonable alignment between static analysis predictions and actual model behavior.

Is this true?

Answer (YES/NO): NO